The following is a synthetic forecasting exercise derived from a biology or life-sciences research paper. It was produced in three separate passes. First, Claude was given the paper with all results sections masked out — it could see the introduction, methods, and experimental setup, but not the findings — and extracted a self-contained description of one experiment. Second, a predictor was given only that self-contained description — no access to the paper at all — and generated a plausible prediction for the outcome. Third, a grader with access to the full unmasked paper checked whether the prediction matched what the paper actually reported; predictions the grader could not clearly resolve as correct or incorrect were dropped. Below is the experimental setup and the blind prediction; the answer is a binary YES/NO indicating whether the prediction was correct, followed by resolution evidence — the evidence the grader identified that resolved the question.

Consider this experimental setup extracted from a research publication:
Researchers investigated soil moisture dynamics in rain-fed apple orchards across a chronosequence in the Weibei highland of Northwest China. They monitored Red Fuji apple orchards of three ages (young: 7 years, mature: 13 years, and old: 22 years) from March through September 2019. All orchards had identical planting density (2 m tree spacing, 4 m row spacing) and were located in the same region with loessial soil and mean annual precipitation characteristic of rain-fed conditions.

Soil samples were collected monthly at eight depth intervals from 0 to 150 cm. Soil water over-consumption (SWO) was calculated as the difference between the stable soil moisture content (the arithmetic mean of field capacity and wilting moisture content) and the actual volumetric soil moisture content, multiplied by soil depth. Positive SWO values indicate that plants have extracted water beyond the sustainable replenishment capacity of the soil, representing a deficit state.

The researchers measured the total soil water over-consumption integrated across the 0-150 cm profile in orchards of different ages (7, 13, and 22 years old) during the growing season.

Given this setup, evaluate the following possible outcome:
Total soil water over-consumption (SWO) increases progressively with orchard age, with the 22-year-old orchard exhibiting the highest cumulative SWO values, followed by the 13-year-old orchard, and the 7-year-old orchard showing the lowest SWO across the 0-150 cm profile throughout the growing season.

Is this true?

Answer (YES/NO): NO